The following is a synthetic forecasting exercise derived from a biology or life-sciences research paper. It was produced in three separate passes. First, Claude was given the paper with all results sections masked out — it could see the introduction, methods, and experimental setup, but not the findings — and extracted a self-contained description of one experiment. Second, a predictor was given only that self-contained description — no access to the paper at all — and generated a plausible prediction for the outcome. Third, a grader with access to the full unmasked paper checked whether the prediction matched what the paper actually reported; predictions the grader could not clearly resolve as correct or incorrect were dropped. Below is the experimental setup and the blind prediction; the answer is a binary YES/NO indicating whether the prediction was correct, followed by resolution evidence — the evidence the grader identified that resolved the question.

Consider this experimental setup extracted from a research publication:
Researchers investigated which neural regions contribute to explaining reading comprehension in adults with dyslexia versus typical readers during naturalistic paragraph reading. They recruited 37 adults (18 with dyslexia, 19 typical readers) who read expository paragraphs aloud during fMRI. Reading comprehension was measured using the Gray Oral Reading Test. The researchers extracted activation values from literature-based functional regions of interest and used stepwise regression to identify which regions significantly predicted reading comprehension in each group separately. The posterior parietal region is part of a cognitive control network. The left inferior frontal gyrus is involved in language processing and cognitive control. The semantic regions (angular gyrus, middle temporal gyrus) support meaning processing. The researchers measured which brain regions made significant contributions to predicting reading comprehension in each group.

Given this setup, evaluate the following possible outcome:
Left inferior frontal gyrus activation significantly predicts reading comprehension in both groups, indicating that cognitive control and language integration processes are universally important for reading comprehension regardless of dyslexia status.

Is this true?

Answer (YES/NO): NO